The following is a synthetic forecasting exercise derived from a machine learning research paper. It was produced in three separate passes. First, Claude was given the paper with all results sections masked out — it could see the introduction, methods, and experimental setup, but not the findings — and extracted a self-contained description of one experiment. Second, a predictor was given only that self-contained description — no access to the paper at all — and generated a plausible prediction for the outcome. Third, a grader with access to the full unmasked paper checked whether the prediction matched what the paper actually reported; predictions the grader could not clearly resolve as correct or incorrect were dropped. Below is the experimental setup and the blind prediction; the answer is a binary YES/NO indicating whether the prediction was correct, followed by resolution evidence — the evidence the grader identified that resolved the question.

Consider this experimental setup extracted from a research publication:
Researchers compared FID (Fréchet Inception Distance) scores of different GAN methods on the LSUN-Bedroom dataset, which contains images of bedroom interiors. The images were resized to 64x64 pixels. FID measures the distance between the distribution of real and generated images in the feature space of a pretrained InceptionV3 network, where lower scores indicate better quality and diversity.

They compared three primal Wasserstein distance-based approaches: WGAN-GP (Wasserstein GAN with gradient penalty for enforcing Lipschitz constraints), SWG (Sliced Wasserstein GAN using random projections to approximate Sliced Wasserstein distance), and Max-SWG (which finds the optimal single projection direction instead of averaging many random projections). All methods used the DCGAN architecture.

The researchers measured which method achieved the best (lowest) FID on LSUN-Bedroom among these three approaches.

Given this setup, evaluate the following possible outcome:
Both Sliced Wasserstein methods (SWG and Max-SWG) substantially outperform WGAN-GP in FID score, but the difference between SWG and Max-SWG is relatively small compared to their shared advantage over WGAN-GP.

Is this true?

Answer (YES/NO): NO